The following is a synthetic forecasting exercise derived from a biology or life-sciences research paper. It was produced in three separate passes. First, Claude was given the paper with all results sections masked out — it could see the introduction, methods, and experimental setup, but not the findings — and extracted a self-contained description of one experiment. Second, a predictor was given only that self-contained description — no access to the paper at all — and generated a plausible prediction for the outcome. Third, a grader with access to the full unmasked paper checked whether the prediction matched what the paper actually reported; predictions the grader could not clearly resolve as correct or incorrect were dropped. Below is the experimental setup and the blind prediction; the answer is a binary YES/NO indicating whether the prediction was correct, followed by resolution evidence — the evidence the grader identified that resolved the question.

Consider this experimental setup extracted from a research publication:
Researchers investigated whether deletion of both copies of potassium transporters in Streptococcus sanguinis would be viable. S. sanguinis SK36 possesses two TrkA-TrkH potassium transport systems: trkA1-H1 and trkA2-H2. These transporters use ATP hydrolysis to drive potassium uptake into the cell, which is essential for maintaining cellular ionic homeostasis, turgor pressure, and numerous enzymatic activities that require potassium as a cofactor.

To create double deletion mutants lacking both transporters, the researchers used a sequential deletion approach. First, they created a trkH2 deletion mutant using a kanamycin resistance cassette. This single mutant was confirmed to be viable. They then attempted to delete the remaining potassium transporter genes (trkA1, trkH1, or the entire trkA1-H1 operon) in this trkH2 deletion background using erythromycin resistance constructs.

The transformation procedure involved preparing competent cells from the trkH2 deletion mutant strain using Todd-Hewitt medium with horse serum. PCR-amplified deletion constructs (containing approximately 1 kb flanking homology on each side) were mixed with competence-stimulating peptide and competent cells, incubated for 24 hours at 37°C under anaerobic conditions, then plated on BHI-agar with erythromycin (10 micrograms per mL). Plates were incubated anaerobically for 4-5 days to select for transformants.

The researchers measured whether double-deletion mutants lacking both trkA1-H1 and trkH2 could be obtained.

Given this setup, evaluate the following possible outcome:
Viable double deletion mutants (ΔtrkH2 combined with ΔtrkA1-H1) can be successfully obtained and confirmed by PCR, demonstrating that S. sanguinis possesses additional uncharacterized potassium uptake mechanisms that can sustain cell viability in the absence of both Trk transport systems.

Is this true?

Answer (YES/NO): NO